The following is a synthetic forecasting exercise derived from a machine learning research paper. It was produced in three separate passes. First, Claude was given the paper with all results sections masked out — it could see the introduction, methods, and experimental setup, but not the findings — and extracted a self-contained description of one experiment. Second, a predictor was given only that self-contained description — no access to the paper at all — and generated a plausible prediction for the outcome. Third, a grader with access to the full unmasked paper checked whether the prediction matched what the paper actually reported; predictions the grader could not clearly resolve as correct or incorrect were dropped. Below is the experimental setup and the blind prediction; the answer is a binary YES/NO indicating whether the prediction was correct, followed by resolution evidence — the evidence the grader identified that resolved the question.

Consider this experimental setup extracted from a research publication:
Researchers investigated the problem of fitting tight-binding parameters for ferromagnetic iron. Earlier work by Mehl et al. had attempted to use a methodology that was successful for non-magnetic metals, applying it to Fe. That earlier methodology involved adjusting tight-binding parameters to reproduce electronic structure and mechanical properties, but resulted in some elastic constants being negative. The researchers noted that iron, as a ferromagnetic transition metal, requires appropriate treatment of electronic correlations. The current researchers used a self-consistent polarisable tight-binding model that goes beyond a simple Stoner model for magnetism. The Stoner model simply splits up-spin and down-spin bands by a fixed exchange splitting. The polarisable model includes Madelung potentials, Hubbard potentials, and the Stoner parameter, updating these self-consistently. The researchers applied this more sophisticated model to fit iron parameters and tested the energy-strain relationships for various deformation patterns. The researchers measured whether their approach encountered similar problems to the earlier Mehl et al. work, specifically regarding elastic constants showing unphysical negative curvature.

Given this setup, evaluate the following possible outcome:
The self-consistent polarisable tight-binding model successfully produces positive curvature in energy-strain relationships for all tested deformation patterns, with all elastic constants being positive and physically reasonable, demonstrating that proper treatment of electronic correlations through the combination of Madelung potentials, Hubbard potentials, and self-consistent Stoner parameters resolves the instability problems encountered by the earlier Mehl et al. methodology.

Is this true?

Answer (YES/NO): NO